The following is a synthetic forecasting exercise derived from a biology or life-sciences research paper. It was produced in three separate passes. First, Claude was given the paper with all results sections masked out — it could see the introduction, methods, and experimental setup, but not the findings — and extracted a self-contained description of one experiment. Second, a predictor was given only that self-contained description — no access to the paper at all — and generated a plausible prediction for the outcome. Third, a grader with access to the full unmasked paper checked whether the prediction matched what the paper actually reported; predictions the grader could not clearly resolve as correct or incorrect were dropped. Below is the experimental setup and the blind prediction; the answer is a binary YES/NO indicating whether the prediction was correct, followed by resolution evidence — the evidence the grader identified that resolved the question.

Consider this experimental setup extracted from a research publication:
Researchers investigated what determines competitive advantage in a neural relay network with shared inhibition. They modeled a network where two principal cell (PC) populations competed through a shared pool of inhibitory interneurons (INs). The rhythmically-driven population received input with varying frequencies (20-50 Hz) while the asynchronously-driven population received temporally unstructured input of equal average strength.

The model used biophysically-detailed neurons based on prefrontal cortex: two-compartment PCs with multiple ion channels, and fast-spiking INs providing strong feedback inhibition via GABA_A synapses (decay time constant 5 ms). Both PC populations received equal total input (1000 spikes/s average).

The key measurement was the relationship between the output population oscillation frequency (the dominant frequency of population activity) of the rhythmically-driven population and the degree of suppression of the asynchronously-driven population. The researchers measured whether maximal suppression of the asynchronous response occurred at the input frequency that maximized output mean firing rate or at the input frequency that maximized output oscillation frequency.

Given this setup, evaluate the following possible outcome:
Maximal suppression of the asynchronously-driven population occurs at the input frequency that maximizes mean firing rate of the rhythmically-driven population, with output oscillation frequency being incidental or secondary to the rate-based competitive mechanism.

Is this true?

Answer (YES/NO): NO